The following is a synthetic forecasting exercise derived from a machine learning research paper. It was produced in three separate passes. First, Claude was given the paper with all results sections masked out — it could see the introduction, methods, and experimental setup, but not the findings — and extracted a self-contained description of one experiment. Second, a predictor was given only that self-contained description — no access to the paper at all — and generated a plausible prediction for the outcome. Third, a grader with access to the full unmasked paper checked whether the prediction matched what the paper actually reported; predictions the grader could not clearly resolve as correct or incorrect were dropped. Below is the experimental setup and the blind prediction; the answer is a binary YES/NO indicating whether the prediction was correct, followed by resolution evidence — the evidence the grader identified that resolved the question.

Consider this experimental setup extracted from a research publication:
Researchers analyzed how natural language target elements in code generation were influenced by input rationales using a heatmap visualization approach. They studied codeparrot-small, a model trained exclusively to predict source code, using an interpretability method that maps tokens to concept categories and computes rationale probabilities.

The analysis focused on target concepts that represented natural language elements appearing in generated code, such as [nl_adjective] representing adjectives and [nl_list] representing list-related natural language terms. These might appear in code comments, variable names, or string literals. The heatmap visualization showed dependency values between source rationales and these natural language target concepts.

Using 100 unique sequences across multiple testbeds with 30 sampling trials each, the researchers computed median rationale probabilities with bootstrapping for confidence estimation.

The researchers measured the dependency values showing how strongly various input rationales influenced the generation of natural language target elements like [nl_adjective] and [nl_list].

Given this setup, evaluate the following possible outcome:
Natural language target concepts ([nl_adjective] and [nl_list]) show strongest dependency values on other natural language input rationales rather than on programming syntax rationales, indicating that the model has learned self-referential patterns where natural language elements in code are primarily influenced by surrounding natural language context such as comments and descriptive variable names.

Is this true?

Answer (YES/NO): NO